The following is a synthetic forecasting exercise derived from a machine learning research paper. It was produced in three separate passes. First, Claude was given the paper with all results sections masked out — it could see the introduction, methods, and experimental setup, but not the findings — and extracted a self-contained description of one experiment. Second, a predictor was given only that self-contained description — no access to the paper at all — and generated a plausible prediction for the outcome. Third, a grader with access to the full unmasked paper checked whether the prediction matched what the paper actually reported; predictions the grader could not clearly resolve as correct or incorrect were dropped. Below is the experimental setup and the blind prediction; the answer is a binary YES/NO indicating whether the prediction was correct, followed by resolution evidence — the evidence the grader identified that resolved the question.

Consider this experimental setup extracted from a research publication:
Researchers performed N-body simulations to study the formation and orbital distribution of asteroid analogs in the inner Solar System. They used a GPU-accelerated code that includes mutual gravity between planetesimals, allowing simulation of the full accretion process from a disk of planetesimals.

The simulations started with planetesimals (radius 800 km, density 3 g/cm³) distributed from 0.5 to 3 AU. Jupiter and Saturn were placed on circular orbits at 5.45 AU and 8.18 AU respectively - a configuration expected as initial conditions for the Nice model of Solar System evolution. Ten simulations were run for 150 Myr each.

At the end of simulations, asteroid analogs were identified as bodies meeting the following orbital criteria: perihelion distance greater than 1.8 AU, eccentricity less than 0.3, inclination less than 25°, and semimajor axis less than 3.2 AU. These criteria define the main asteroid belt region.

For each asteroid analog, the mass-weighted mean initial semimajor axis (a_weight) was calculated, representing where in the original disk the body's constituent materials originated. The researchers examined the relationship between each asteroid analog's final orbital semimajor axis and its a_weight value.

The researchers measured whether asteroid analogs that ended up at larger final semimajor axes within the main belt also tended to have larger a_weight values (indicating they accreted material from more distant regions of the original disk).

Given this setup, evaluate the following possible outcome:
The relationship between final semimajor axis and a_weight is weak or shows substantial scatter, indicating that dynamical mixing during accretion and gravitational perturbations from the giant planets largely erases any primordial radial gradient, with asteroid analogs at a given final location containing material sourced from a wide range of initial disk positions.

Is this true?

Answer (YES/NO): YES